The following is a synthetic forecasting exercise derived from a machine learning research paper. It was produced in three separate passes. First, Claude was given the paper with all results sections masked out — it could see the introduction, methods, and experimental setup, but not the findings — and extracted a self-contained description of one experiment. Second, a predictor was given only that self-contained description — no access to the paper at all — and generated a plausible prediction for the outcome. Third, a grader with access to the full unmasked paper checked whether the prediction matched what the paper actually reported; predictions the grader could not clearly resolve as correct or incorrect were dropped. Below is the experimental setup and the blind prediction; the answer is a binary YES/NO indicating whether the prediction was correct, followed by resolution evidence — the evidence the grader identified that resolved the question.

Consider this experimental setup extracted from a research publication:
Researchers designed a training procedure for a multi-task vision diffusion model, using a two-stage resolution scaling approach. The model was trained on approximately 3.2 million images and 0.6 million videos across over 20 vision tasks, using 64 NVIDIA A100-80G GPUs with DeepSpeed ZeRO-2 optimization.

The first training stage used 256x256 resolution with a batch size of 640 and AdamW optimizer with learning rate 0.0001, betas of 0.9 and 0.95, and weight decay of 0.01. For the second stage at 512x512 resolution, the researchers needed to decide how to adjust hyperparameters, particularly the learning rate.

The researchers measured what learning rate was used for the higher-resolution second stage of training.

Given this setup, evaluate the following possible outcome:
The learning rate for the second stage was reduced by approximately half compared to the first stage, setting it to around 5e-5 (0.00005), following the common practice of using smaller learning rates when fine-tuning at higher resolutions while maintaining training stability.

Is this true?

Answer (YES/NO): YES